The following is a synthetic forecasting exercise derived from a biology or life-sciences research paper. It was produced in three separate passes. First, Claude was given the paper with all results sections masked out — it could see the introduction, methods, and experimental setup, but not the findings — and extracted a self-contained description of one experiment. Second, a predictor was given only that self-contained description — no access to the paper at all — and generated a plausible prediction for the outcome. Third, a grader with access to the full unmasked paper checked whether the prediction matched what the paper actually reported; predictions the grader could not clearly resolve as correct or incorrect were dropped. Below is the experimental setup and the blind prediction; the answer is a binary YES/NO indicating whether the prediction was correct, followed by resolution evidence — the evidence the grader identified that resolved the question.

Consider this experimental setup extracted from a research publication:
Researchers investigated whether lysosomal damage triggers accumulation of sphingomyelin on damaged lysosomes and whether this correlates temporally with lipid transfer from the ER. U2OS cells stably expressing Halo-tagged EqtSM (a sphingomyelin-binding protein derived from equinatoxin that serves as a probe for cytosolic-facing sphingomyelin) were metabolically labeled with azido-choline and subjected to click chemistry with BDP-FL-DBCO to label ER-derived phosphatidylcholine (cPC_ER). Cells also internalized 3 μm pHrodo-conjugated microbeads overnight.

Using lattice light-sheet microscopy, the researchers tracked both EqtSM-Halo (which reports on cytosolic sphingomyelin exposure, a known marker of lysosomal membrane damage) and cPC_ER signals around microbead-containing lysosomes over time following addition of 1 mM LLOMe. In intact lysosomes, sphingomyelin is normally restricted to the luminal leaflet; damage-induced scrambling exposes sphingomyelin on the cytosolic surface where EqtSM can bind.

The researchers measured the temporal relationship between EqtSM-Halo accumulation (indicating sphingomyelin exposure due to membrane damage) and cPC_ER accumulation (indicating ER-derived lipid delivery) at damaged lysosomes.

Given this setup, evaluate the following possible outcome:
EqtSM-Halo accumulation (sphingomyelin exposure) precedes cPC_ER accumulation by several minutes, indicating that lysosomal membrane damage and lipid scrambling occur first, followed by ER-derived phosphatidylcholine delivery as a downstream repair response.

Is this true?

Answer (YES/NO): NO